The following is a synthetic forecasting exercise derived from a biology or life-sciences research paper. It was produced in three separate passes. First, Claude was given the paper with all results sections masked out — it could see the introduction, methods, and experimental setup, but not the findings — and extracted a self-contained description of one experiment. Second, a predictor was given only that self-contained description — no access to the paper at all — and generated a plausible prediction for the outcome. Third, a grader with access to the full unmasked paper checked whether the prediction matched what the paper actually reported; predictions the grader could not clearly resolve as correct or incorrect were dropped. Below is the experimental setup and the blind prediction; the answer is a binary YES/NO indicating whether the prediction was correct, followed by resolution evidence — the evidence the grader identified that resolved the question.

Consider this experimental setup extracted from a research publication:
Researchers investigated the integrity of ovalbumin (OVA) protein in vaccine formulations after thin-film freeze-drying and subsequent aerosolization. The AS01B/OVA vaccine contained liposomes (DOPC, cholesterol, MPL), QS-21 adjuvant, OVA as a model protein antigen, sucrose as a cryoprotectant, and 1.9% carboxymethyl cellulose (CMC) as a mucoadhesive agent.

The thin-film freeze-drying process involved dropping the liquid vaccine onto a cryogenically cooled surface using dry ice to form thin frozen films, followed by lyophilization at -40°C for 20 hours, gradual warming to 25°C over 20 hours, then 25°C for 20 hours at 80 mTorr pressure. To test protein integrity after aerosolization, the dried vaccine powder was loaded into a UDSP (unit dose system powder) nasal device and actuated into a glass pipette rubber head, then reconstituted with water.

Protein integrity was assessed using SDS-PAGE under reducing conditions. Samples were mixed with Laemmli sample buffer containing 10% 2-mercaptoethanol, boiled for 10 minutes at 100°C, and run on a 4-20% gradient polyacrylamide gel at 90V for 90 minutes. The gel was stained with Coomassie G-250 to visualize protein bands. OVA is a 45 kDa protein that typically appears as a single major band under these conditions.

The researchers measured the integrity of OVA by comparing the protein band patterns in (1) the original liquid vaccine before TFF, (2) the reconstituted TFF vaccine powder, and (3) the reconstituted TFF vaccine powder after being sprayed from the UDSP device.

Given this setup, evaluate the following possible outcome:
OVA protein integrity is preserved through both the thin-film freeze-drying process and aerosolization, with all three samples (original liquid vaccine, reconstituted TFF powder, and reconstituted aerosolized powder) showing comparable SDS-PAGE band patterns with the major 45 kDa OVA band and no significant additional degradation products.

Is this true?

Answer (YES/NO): YES